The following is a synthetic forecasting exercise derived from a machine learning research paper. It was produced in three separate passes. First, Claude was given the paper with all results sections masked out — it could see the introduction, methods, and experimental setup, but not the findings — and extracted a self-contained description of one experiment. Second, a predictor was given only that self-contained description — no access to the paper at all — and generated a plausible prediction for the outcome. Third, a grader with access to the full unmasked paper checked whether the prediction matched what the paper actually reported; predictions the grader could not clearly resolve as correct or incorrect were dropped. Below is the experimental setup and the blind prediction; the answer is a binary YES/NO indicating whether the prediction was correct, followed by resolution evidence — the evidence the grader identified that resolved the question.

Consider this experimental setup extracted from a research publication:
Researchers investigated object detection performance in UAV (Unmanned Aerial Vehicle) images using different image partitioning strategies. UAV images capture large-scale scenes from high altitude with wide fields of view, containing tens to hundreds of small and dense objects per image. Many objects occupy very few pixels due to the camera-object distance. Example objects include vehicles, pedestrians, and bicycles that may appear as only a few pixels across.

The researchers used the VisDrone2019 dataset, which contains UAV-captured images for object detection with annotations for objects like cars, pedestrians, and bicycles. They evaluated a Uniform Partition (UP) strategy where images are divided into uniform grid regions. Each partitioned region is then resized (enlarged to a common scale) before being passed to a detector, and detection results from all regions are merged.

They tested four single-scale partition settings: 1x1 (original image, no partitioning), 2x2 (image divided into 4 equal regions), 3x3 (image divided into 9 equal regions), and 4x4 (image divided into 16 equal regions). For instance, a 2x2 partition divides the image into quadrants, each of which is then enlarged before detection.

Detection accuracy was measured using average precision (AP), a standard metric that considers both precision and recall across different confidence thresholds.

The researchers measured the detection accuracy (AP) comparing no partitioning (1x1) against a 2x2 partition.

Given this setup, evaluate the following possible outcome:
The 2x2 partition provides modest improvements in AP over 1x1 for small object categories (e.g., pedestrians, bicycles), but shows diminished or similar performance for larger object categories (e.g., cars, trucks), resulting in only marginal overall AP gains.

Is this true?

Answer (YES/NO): NO